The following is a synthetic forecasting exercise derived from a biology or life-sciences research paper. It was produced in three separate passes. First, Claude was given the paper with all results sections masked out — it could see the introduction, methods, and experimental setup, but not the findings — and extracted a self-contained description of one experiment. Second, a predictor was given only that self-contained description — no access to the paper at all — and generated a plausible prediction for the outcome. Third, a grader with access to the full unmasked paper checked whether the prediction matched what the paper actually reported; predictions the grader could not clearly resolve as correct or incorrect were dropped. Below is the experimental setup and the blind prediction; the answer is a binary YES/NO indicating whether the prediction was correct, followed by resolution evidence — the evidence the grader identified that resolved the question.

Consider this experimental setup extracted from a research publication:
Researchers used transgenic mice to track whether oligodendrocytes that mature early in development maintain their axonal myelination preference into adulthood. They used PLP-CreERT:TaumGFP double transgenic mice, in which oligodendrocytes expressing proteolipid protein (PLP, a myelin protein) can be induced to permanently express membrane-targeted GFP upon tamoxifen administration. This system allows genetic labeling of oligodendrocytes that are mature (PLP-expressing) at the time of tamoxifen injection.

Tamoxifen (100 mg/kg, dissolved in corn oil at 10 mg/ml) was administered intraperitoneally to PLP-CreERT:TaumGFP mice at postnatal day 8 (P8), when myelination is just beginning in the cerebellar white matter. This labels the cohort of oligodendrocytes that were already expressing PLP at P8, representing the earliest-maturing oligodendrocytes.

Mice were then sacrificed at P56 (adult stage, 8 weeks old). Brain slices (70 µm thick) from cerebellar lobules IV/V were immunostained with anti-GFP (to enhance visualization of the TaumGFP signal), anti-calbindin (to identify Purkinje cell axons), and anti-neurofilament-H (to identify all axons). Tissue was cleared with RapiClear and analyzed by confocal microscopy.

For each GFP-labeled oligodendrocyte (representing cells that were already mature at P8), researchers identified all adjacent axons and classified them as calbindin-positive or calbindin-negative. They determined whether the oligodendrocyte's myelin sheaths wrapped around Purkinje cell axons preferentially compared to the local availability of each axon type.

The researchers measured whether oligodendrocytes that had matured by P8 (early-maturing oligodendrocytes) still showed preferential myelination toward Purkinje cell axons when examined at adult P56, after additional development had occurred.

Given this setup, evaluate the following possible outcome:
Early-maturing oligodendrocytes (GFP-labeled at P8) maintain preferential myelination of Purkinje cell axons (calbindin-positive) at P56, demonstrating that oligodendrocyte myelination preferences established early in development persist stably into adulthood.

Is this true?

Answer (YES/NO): YES